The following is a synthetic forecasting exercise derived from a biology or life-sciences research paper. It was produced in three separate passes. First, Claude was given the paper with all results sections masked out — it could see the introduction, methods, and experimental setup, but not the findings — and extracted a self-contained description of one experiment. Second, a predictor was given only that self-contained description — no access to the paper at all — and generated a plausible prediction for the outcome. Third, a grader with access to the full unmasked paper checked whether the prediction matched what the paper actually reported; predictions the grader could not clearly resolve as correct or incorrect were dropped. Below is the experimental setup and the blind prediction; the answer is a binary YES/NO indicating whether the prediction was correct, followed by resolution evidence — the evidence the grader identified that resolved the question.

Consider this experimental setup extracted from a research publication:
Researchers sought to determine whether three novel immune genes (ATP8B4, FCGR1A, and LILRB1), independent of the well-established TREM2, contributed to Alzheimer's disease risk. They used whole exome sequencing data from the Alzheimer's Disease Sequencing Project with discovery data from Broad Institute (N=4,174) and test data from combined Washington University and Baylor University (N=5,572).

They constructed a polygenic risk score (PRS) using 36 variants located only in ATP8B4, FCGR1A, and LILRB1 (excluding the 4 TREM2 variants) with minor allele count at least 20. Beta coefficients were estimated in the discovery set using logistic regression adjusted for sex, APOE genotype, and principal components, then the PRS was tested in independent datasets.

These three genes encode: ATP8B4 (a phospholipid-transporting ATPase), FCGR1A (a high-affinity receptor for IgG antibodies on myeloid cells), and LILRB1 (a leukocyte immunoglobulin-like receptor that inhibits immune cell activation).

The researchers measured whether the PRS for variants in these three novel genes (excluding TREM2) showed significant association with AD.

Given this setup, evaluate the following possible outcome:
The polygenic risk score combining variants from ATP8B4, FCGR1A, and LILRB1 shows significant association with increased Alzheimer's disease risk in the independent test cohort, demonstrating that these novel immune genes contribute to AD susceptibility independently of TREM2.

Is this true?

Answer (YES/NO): YES